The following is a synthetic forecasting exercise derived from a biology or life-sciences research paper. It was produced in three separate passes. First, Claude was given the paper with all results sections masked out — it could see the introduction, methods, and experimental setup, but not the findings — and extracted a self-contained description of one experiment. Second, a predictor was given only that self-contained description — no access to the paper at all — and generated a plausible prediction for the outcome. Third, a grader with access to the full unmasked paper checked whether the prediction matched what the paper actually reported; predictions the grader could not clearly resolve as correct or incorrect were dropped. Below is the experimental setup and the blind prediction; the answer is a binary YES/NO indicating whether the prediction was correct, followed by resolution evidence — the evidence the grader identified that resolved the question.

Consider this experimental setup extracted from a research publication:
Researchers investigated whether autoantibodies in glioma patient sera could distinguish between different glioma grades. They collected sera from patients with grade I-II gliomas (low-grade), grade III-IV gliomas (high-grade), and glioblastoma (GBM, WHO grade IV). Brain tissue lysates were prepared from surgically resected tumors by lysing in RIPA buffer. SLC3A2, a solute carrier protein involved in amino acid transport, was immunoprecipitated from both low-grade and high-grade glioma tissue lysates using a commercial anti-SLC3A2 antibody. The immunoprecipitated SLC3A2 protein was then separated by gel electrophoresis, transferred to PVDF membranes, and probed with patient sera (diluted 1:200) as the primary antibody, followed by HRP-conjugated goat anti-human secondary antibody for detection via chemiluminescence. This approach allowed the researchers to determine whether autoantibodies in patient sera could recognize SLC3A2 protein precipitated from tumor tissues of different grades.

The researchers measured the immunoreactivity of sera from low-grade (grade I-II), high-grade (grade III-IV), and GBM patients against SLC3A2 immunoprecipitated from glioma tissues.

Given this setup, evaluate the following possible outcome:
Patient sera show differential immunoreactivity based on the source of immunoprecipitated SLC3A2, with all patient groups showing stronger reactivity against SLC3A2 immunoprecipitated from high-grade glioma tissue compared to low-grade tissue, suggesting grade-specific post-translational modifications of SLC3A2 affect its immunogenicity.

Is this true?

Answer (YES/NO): NO